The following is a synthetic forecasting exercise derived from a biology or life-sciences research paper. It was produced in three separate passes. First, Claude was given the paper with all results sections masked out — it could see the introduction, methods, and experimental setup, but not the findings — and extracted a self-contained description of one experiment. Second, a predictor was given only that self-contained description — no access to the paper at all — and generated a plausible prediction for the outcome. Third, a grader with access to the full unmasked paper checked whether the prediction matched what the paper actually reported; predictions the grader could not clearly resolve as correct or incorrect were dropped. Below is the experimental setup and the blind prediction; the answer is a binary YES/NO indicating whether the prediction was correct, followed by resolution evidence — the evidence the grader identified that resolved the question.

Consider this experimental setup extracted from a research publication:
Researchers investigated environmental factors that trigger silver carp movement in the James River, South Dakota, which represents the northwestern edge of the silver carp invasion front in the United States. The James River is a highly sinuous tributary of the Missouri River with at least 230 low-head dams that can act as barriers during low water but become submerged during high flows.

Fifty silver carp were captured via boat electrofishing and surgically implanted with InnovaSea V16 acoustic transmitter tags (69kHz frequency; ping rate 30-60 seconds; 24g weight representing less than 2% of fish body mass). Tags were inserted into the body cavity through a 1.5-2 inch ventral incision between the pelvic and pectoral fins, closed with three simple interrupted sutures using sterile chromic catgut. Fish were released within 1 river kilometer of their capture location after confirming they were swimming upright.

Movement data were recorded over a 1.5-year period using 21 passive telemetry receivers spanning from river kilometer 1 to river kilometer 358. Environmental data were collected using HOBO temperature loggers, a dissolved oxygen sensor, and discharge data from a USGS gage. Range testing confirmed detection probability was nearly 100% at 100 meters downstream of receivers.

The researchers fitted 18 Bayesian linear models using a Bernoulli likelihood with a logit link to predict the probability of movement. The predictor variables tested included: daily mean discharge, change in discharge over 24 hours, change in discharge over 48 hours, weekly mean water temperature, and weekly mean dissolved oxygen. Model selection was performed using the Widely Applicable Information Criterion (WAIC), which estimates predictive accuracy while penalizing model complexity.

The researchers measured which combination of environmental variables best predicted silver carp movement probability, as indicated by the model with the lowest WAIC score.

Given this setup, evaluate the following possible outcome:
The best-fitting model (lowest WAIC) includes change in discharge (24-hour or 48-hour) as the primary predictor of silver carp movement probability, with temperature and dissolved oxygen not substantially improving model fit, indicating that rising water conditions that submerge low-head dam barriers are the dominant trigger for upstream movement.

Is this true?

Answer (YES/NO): NO